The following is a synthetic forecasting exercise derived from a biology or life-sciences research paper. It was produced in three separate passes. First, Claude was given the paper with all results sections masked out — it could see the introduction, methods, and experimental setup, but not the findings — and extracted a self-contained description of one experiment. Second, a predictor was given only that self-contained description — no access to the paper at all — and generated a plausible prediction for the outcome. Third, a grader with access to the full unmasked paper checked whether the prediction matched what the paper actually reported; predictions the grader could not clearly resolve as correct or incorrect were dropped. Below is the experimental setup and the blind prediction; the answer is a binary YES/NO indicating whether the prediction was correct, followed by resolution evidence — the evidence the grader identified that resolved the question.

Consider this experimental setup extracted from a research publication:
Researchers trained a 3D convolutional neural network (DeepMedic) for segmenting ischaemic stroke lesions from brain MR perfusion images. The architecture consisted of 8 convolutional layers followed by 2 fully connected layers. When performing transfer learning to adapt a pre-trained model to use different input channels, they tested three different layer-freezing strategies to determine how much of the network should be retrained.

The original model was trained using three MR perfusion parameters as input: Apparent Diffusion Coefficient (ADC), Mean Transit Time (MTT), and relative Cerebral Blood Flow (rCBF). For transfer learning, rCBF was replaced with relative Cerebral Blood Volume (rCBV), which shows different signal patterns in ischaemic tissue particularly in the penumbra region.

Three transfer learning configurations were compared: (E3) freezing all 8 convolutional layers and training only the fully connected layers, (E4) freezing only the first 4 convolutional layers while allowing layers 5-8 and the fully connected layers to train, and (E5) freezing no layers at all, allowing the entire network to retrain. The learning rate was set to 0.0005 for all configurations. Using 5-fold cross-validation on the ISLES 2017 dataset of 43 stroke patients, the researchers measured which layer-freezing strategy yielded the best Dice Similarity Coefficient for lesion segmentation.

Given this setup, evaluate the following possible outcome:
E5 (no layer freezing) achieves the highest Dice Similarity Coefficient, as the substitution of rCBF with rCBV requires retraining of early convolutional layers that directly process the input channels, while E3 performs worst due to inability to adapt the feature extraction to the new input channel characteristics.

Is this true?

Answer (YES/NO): NO